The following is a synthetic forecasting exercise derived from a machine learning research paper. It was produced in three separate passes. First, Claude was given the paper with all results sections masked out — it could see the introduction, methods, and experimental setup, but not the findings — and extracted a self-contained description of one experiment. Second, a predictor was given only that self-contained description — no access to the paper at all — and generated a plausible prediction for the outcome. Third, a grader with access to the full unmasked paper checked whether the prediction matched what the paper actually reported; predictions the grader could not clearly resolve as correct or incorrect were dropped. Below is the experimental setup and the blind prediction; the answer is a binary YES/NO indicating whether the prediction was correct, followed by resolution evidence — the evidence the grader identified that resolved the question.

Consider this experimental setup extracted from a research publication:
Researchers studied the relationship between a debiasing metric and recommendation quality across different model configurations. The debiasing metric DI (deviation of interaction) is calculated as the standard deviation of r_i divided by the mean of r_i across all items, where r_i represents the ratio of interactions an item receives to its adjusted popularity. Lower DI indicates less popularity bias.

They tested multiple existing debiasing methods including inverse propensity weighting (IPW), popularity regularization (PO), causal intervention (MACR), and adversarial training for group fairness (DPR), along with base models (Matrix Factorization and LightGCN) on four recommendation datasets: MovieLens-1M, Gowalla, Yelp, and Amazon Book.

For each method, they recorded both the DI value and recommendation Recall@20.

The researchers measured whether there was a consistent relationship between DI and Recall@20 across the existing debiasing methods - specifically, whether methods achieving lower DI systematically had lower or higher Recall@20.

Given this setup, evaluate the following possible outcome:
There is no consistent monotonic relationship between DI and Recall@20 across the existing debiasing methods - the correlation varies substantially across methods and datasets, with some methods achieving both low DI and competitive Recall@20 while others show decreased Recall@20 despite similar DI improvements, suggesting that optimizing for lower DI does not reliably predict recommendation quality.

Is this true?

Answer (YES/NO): NO